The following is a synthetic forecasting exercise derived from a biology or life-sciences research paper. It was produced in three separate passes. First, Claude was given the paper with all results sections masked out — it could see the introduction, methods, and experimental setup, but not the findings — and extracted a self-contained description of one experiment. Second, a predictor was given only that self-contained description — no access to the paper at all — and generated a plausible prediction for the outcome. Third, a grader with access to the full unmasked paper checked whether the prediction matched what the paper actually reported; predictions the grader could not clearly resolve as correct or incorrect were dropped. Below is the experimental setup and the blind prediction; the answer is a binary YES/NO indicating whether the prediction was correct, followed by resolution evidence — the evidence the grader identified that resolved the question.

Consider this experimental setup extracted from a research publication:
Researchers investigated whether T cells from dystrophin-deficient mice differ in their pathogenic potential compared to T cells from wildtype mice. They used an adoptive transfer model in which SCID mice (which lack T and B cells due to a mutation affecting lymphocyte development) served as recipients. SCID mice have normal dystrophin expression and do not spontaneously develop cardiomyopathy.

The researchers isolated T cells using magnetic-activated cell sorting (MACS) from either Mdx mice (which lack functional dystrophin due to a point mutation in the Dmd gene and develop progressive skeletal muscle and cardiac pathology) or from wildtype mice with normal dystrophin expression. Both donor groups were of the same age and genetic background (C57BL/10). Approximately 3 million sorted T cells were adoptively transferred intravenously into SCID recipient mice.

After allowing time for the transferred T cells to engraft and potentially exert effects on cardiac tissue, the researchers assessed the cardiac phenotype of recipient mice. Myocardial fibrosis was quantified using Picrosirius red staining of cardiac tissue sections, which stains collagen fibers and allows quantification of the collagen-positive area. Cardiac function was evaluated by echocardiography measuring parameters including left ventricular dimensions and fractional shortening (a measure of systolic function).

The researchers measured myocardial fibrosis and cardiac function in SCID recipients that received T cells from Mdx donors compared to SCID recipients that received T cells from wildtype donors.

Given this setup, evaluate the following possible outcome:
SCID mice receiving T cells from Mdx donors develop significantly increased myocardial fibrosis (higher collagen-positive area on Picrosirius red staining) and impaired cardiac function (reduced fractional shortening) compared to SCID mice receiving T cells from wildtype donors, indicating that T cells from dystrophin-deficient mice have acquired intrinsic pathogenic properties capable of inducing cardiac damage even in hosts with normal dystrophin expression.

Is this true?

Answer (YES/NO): YES